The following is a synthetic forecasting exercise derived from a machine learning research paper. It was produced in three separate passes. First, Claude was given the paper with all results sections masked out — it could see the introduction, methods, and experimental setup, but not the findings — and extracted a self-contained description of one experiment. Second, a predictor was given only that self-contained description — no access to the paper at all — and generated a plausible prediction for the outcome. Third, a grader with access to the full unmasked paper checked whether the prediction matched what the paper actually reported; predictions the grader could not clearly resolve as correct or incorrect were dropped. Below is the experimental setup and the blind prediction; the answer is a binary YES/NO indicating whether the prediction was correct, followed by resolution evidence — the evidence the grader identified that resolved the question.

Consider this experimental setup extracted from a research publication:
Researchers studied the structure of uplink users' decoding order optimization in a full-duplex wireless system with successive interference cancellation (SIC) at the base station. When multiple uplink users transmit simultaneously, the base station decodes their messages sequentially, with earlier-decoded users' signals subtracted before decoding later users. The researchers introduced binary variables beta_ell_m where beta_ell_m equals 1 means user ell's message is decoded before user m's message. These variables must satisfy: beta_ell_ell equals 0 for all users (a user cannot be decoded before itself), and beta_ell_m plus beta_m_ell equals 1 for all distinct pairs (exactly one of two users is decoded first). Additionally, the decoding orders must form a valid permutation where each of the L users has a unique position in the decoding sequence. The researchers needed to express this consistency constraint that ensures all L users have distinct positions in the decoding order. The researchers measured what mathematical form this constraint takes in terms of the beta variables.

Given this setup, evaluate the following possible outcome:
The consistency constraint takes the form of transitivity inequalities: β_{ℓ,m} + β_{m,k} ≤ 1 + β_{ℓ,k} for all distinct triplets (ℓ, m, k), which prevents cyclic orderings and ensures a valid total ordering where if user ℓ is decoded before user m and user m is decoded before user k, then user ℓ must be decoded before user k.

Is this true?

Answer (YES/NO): NO